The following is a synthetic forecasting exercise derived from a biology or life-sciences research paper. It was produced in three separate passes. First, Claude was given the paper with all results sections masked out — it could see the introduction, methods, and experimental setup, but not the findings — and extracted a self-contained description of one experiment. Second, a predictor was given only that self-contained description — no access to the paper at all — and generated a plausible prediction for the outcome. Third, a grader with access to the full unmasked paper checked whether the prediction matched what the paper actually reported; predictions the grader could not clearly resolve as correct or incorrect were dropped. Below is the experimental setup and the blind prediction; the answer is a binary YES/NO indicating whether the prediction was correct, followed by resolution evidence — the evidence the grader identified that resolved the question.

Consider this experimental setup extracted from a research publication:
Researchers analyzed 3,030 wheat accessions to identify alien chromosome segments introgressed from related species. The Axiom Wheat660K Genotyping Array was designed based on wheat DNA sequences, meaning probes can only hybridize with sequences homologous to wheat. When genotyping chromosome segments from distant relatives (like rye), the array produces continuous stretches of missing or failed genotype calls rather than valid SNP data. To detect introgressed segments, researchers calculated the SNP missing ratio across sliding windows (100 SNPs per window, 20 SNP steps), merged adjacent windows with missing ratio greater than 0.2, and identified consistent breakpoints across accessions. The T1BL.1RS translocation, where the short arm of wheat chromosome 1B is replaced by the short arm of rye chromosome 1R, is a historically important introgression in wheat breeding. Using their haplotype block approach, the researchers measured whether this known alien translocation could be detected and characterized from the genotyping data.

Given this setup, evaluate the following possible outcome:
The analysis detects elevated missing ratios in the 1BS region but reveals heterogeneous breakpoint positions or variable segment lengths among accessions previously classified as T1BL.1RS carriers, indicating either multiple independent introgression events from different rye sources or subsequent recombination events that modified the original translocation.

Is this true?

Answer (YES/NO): NO